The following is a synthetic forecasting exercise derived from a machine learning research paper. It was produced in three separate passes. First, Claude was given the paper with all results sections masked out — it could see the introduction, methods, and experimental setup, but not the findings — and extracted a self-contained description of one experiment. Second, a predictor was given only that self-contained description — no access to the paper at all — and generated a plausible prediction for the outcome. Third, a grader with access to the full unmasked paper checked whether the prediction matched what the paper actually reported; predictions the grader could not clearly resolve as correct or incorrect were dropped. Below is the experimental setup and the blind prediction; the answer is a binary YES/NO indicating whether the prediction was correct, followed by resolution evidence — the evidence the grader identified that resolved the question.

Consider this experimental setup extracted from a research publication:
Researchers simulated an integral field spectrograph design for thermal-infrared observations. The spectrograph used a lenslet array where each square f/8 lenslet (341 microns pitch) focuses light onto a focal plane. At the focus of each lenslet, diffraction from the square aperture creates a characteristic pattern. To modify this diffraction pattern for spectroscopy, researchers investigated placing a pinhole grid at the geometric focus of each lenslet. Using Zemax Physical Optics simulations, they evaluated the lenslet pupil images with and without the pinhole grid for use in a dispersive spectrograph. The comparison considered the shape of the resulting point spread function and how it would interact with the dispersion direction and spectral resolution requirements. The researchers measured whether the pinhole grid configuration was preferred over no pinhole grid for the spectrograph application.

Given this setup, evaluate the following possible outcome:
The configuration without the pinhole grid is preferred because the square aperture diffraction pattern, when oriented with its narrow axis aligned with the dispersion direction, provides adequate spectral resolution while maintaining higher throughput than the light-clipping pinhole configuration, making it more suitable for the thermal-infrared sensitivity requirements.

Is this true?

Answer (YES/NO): NO